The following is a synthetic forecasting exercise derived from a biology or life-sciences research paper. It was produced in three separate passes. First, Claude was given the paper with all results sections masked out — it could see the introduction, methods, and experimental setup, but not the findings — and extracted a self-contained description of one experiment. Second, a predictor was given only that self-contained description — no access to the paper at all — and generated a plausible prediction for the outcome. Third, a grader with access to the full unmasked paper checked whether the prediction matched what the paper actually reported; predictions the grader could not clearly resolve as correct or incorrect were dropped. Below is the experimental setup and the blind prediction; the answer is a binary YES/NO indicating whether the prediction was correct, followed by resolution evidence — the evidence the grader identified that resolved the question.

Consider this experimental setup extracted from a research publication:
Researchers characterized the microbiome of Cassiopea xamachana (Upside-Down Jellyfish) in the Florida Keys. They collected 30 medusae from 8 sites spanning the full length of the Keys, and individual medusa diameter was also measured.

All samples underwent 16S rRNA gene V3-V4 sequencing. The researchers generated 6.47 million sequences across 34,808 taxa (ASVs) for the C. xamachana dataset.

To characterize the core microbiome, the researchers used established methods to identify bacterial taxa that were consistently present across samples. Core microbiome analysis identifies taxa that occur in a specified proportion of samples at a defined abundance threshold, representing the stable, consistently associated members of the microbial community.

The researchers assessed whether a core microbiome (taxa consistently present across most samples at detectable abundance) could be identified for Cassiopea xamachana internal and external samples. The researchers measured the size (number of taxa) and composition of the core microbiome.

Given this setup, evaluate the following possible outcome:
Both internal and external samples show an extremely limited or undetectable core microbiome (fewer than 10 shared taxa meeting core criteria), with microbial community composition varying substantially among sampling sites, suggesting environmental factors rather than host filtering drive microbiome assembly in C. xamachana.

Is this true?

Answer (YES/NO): NO